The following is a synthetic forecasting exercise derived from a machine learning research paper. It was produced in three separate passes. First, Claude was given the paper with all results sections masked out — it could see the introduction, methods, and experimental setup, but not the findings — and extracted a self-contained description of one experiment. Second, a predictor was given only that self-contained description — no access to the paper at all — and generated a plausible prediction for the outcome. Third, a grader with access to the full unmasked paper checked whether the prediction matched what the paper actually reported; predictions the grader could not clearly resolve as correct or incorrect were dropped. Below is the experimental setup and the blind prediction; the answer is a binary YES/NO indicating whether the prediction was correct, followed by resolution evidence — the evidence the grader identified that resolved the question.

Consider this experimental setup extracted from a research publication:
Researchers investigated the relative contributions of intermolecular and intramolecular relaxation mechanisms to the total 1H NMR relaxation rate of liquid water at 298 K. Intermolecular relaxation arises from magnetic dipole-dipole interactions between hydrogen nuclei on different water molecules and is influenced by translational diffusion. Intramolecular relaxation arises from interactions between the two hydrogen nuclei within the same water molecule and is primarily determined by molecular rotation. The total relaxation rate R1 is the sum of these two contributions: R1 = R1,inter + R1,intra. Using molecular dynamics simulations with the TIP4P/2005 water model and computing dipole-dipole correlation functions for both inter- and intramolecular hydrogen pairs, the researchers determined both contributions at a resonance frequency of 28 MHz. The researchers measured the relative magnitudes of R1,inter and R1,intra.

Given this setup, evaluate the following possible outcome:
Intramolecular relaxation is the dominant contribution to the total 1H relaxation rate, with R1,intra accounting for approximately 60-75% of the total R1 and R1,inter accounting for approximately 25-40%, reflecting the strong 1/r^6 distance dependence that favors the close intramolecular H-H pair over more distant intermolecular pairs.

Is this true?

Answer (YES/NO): NO